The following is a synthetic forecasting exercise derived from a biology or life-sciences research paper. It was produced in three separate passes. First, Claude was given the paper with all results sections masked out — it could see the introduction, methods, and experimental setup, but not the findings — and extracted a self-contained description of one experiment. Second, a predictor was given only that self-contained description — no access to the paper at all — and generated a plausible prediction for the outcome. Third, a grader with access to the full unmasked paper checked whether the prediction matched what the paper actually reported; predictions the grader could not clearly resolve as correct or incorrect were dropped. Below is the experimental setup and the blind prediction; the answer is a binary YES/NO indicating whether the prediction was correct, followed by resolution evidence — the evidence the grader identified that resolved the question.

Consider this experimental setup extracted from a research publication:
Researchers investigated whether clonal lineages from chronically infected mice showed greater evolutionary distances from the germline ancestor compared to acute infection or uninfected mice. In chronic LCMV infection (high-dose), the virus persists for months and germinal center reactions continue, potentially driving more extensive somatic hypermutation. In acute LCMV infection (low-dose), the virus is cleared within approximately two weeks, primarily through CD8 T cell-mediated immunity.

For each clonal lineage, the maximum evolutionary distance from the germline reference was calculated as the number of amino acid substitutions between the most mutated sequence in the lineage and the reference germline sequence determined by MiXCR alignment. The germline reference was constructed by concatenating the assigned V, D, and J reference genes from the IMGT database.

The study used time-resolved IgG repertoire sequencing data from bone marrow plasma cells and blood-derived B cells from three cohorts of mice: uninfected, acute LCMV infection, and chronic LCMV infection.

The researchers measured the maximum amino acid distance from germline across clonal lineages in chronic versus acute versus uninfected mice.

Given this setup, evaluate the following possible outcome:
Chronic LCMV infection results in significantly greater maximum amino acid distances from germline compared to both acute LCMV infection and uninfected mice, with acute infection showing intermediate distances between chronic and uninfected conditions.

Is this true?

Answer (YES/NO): NO